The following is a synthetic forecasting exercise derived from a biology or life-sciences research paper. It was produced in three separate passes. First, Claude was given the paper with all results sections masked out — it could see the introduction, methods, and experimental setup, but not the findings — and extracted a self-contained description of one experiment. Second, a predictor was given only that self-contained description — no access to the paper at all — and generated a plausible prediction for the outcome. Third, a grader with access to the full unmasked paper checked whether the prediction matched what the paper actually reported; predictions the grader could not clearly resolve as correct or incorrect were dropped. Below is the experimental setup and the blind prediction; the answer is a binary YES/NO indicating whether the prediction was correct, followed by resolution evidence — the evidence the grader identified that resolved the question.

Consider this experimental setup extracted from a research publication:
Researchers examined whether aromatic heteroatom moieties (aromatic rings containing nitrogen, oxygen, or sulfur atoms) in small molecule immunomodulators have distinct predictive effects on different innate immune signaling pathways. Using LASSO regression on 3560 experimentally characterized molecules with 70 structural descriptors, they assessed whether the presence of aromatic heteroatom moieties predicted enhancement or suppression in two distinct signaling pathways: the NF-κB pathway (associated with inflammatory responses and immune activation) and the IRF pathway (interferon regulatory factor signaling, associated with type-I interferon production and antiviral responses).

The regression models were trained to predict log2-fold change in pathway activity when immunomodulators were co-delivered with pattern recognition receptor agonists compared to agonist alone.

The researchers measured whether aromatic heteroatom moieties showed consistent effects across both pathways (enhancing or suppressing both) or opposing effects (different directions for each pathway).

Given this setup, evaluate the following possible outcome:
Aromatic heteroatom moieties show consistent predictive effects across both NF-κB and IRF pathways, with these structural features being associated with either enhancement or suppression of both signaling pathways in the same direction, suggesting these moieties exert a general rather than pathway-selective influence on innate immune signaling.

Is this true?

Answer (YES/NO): NO